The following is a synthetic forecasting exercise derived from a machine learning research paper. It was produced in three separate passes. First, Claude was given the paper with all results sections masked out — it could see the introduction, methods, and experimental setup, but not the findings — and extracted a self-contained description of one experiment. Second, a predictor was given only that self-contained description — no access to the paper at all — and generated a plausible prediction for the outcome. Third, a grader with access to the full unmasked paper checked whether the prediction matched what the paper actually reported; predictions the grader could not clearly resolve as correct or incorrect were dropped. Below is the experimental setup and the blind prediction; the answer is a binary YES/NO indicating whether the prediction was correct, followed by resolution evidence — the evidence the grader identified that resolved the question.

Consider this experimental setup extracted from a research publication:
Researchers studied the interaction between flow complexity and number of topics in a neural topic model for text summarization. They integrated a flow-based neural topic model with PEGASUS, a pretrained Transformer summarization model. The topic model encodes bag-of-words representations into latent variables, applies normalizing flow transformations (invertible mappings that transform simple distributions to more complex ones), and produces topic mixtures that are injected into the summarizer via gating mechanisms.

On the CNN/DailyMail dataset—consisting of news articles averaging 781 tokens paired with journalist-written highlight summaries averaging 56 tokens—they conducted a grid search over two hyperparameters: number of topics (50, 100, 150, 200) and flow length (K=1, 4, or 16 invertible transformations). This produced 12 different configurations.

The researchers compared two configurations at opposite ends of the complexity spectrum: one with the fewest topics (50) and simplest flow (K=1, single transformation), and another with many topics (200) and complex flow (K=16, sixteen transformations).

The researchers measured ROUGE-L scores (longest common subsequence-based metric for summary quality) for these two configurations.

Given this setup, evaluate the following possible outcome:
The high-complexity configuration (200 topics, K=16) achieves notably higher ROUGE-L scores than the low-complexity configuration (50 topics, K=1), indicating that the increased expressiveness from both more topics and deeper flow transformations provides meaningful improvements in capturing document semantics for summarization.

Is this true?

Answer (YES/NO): NO